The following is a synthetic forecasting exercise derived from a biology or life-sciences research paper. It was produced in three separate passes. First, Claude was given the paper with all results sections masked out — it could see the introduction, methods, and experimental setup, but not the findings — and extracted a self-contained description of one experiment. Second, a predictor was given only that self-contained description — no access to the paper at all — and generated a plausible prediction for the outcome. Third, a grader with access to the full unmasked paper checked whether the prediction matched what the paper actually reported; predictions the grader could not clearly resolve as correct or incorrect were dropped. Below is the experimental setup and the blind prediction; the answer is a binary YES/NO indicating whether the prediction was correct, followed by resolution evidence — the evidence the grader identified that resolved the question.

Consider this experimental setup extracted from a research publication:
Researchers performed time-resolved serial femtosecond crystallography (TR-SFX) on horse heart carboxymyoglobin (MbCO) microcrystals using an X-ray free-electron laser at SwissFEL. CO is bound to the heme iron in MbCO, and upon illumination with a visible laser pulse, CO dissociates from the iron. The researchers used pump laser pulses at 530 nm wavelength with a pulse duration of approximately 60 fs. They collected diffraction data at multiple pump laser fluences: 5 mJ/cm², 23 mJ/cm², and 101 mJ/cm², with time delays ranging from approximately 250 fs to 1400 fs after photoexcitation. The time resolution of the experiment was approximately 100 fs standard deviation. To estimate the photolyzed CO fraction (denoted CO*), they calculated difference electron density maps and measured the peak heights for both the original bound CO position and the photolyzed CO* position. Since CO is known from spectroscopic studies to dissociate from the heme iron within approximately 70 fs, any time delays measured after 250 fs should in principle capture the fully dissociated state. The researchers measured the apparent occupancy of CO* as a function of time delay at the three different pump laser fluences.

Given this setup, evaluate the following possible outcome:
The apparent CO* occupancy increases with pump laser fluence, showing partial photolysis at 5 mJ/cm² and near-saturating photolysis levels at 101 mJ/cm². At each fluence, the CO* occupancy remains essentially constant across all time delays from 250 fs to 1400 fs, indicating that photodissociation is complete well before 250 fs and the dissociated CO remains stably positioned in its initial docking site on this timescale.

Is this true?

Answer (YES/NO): NO